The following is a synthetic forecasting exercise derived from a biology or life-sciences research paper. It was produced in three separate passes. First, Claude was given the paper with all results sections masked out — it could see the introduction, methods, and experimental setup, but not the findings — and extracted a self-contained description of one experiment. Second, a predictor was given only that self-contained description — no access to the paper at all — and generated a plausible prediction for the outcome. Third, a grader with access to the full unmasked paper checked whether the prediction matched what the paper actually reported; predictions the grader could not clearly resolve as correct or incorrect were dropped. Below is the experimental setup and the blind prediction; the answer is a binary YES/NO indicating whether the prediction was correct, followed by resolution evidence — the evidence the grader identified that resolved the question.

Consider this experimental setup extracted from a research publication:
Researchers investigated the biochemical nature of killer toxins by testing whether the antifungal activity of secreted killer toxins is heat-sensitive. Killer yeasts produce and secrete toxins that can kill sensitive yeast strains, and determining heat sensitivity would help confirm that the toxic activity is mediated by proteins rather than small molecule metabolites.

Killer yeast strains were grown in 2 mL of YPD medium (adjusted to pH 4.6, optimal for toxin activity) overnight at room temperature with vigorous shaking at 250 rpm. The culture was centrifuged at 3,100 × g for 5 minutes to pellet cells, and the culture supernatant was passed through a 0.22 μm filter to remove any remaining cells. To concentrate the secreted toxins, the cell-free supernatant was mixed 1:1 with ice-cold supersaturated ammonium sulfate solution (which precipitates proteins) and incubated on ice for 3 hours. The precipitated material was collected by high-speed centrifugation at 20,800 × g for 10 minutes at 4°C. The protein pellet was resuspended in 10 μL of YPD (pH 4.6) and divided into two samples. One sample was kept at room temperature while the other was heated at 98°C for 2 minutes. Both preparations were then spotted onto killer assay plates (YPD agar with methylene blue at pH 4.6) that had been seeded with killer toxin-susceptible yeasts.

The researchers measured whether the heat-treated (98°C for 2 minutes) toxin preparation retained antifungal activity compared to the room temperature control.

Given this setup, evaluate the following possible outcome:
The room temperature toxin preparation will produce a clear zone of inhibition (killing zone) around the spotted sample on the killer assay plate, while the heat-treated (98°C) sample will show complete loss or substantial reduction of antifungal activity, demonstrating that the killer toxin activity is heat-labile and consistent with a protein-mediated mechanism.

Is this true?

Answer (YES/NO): YES